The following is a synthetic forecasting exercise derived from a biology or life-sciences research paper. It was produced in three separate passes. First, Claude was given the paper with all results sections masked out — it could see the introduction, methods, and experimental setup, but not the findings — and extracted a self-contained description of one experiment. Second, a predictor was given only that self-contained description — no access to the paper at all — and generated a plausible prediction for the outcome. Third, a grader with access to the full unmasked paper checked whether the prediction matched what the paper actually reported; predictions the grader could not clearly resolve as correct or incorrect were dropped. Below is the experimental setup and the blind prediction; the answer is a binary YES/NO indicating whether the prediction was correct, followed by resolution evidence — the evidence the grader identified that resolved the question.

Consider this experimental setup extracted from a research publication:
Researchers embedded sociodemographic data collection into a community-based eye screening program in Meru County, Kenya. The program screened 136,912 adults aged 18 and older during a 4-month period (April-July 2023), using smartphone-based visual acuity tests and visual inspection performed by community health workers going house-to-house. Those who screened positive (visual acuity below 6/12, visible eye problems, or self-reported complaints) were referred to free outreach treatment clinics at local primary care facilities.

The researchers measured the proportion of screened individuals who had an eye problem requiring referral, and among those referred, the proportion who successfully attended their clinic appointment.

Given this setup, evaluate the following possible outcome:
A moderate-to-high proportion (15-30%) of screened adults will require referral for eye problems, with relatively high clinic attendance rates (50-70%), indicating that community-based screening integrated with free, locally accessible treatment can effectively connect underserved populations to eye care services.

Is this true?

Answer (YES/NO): NO